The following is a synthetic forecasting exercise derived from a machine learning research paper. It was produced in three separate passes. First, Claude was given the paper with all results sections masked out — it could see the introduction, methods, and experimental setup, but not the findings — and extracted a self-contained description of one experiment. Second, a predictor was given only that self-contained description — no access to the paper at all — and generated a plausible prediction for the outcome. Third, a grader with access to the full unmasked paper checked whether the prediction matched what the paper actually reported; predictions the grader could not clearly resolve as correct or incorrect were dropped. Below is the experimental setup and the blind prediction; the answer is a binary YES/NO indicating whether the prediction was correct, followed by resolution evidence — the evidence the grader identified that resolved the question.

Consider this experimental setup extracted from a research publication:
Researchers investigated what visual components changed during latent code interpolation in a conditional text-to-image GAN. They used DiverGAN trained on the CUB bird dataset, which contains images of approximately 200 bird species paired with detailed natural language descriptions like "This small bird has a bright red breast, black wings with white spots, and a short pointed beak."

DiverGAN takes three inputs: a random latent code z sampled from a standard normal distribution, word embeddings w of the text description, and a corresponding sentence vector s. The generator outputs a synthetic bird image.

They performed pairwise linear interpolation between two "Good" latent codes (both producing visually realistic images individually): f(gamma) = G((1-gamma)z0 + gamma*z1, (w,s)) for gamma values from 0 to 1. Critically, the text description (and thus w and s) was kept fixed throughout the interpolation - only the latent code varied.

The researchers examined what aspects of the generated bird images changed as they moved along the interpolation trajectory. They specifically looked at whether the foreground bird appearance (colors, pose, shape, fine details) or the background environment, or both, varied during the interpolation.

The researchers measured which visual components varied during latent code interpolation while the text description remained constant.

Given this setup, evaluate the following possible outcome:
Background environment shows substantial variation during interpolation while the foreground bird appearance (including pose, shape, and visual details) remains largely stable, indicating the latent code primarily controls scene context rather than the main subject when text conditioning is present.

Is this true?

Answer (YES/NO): NO